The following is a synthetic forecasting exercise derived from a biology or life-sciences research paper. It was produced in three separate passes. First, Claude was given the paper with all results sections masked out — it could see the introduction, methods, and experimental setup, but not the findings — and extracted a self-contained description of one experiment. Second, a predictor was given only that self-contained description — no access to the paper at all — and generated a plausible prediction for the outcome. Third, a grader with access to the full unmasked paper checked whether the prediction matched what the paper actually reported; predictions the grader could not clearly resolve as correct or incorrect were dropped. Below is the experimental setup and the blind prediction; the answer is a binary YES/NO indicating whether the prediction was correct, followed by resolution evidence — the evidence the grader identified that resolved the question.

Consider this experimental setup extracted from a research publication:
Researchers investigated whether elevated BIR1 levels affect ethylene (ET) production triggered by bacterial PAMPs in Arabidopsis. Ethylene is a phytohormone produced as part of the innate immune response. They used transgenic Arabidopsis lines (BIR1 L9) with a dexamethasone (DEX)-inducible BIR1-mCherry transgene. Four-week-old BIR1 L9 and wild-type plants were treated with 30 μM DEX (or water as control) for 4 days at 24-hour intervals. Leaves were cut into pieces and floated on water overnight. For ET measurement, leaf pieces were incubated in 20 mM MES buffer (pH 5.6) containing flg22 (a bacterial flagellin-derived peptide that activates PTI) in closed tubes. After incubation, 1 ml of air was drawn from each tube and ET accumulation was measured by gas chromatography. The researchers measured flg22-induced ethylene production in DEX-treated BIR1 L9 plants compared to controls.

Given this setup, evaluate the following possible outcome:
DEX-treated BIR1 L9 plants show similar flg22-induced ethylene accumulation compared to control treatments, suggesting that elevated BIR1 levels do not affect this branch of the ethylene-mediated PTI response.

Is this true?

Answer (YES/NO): YES